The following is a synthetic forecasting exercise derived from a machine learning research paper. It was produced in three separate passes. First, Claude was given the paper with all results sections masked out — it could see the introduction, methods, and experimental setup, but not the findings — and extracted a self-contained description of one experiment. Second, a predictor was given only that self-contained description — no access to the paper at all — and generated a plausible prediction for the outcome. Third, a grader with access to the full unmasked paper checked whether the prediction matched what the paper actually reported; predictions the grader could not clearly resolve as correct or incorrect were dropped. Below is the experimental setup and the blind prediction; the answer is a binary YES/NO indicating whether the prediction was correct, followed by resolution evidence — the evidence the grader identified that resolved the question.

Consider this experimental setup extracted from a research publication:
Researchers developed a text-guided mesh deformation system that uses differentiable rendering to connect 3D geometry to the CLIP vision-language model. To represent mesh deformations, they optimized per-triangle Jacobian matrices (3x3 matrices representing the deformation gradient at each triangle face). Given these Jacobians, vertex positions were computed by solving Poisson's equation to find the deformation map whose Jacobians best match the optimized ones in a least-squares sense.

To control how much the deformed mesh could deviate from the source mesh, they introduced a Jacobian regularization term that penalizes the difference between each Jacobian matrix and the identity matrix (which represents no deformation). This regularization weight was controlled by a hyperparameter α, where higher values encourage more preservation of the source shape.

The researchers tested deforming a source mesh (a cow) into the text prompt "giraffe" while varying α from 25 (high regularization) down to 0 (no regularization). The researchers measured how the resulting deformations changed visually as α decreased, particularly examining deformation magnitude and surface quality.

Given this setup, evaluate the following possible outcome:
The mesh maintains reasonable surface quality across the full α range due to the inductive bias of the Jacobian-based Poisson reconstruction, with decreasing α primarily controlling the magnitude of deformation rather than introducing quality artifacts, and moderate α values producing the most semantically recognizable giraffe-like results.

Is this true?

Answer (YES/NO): NO